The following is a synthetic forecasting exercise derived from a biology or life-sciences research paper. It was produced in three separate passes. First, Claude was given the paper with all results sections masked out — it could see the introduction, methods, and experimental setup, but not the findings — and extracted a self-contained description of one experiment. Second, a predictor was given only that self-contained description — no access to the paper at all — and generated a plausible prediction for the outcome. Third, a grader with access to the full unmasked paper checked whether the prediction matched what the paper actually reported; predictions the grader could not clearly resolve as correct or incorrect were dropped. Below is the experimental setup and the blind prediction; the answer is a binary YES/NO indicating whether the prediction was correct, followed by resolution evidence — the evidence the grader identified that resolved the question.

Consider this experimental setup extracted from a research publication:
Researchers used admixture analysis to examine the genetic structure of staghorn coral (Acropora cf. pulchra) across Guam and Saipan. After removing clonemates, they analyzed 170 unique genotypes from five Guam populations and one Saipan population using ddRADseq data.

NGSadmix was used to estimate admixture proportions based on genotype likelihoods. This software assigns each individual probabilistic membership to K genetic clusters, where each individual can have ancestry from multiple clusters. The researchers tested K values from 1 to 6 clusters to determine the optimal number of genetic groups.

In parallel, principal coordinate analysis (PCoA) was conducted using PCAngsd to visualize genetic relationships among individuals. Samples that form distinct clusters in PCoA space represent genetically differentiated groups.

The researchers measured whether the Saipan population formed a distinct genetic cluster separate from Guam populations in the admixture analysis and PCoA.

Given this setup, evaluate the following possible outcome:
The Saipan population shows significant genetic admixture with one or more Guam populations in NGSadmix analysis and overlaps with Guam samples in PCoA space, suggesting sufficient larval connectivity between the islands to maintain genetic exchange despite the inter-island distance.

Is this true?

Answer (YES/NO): NO